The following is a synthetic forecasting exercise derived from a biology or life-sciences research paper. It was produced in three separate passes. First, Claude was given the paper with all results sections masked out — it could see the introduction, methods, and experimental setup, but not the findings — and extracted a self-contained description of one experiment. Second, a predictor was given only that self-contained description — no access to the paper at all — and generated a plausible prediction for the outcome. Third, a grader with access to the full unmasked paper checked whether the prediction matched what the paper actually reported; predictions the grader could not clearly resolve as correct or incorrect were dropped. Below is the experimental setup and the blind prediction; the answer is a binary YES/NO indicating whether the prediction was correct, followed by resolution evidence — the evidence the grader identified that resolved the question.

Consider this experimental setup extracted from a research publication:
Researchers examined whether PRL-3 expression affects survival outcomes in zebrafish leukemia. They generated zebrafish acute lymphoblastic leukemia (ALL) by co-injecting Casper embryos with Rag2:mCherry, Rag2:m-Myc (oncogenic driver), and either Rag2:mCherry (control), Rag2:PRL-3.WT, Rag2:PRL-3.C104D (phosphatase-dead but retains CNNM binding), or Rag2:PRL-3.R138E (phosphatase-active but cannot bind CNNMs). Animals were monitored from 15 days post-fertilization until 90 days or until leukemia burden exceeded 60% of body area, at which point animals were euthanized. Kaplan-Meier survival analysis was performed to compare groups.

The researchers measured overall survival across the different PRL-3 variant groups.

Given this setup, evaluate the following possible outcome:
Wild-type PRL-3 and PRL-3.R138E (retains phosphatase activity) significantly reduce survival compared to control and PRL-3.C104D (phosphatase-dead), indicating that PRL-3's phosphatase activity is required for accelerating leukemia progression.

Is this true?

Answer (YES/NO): NO